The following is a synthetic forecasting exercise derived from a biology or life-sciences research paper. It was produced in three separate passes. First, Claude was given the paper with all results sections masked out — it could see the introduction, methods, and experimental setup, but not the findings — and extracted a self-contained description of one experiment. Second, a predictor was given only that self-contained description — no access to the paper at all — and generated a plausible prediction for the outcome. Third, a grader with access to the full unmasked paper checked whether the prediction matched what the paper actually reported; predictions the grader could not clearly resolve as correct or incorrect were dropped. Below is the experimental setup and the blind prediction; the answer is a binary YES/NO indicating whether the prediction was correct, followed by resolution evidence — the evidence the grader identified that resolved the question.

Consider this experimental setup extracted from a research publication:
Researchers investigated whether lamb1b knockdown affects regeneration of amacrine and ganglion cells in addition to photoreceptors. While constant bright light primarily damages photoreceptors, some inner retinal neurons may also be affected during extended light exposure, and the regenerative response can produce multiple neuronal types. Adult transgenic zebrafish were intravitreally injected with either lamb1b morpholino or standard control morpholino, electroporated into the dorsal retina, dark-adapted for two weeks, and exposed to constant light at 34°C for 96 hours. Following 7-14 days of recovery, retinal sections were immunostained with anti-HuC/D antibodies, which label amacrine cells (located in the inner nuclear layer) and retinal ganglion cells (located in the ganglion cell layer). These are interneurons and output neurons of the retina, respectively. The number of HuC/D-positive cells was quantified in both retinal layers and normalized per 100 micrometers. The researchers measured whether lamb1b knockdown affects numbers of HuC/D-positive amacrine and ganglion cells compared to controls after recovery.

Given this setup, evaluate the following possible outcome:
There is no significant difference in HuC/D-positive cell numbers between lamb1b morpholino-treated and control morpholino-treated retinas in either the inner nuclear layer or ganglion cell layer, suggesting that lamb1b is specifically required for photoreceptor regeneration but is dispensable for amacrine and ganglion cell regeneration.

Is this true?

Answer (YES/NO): YES